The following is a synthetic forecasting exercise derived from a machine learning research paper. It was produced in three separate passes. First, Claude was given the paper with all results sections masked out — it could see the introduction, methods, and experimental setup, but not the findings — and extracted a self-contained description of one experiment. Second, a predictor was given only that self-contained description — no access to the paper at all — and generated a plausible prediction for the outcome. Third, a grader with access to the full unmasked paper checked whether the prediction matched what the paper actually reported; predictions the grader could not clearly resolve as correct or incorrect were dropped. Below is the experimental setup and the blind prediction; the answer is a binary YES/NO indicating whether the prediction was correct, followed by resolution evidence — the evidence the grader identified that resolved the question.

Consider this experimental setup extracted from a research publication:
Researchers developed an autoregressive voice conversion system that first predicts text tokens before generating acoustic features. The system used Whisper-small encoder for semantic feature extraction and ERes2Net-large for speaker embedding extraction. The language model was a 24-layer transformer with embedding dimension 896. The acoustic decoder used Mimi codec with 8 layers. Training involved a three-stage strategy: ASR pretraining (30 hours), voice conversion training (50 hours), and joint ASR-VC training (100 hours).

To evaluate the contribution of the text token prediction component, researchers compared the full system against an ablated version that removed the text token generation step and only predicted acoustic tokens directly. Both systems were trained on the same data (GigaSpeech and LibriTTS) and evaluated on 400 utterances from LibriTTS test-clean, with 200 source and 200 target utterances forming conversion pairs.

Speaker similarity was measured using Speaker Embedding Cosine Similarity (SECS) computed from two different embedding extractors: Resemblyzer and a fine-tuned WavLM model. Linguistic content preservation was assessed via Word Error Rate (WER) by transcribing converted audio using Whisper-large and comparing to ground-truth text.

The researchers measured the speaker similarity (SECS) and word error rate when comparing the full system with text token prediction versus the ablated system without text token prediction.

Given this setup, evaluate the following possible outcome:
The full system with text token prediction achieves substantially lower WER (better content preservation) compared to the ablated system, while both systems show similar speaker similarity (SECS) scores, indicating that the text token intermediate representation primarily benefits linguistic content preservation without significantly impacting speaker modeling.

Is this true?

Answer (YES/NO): NO